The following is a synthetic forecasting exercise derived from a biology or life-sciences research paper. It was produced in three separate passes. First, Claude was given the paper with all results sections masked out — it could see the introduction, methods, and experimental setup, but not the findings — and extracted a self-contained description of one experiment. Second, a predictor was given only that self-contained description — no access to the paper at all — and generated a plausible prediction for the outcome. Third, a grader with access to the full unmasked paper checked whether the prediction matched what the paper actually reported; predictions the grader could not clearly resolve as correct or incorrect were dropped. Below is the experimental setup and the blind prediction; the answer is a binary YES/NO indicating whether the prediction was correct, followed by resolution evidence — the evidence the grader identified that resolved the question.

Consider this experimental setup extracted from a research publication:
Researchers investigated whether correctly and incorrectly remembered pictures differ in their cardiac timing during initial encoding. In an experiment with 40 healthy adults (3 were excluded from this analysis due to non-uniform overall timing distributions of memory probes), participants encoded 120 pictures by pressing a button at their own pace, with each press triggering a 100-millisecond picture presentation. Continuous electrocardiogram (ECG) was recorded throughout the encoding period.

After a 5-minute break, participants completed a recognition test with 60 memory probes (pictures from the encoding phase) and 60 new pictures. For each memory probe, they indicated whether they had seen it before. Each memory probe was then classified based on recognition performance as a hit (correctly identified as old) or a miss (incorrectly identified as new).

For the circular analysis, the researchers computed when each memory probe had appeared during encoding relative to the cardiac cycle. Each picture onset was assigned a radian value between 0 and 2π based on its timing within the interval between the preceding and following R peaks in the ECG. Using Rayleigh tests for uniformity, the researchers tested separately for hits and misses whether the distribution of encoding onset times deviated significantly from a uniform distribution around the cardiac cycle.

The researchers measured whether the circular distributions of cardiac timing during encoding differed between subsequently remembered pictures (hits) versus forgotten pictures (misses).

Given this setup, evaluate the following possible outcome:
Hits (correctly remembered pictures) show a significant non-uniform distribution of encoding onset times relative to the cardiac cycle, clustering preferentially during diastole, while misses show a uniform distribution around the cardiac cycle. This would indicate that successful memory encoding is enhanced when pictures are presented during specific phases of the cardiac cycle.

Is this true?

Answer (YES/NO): NO